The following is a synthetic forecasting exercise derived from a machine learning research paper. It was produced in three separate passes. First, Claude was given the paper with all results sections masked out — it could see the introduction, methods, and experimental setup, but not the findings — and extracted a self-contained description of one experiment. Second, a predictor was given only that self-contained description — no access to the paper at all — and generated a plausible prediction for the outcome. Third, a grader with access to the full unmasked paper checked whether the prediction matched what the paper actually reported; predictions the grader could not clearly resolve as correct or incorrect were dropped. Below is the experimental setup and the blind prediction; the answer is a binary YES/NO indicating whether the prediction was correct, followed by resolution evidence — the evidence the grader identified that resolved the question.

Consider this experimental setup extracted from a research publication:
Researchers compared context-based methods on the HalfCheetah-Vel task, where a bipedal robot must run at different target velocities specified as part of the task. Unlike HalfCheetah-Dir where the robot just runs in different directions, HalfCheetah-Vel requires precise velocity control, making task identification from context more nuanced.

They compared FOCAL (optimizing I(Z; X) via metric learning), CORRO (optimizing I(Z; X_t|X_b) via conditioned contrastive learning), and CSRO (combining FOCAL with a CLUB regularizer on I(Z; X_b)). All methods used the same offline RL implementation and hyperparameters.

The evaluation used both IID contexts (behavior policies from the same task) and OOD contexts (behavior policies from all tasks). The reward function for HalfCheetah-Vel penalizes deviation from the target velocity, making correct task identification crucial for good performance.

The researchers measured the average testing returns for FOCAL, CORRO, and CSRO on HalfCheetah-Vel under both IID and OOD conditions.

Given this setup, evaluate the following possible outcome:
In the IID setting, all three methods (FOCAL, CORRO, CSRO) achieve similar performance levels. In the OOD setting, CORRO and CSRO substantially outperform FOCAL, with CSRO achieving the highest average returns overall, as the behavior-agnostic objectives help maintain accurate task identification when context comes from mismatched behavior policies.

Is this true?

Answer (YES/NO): NO